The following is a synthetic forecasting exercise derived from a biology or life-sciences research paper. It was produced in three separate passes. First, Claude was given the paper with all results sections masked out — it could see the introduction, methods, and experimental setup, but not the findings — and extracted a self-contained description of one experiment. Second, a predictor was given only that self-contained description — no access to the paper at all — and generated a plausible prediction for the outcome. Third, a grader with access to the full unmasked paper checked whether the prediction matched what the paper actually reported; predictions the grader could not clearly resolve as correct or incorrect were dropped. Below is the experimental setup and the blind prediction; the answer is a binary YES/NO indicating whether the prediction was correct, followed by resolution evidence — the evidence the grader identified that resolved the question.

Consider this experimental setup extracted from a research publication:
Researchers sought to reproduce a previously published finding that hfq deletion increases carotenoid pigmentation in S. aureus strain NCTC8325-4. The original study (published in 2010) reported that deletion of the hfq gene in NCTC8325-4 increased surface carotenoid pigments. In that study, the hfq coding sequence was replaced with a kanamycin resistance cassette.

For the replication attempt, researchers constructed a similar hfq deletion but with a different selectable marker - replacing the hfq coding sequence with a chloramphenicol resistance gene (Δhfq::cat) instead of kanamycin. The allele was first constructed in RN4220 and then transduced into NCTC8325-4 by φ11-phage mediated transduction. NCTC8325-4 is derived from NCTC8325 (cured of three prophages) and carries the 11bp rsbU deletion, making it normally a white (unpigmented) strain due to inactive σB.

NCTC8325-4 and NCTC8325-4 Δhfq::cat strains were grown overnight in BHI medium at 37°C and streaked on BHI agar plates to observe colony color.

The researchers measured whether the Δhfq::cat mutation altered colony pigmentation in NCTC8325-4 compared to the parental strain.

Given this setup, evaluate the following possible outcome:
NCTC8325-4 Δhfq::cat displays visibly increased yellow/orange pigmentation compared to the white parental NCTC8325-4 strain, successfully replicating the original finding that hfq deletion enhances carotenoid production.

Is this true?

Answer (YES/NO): NO